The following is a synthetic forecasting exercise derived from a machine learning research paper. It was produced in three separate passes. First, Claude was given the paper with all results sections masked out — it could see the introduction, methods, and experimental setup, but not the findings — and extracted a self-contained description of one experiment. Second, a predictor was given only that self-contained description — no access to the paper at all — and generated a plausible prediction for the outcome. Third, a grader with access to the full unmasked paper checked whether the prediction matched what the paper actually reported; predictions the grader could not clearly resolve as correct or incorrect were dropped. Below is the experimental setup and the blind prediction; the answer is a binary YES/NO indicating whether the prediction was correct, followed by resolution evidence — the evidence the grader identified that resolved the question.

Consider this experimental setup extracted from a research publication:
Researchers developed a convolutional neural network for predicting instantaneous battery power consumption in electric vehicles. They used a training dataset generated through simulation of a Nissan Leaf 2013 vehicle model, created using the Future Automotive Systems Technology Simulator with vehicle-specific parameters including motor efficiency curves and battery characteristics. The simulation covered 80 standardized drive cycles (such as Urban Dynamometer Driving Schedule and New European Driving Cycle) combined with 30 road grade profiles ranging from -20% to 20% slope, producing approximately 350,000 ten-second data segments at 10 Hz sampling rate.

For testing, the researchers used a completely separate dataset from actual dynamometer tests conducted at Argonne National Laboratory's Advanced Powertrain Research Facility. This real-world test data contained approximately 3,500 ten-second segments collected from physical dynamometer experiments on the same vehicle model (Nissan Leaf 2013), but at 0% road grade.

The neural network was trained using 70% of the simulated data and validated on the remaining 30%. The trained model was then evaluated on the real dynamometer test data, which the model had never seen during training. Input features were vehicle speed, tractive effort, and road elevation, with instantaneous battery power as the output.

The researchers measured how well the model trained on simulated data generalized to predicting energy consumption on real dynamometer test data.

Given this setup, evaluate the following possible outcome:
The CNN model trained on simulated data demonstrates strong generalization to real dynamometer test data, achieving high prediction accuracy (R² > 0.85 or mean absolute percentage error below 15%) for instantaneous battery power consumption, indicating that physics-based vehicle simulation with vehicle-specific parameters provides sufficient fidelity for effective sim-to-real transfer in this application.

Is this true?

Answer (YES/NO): YES